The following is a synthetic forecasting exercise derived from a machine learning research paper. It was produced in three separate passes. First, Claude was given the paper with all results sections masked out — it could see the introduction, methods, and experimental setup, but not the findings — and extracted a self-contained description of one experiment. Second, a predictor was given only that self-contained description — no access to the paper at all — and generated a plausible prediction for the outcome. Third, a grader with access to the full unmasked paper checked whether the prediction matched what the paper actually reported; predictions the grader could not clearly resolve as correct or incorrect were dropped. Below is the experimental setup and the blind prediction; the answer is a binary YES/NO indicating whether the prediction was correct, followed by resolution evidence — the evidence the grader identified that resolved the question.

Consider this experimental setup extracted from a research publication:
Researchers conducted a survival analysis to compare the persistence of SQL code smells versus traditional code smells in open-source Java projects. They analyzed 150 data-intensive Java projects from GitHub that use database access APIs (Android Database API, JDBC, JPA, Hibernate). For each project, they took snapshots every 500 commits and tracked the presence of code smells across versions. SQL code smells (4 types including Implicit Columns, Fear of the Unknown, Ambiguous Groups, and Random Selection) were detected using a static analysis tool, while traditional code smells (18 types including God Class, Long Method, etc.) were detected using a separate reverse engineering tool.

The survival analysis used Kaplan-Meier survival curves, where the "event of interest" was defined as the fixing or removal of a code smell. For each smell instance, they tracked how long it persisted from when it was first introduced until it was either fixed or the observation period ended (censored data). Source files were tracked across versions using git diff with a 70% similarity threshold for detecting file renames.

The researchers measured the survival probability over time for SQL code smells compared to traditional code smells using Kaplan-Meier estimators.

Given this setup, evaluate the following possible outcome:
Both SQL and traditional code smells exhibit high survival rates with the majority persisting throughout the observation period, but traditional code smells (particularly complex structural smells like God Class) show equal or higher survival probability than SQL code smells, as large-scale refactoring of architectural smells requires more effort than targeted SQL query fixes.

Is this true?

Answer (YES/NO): NO